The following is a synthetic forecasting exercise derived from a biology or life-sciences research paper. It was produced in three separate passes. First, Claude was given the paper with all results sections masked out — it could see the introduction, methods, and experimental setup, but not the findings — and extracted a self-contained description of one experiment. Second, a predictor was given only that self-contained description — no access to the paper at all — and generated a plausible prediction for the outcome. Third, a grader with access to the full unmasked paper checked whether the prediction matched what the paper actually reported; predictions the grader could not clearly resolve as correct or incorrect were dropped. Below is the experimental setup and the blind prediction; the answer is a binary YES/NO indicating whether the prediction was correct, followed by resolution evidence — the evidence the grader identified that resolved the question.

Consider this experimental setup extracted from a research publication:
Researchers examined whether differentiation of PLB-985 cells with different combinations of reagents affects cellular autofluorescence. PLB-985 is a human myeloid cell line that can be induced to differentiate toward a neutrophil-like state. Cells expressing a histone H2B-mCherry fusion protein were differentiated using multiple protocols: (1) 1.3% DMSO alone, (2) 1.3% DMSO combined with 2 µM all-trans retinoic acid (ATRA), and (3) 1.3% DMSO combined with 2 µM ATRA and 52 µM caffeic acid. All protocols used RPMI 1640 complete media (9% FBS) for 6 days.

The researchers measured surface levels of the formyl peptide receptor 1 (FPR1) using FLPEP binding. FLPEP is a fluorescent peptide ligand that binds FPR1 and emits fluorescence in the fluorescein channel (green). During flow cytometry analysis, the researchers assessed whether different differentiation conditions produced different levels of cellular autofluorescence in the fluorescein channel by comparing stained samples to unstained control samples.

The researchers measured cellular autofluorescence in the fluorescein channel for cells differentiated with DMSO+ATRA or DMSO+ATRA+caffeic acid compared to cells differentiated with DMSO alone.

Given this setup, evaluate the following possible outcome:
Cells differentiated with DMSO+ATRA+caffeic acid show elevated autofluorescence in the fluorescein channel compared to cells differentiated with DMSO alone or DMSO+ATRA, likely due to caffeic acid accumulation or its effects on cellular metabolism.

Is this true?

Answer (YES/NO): NO